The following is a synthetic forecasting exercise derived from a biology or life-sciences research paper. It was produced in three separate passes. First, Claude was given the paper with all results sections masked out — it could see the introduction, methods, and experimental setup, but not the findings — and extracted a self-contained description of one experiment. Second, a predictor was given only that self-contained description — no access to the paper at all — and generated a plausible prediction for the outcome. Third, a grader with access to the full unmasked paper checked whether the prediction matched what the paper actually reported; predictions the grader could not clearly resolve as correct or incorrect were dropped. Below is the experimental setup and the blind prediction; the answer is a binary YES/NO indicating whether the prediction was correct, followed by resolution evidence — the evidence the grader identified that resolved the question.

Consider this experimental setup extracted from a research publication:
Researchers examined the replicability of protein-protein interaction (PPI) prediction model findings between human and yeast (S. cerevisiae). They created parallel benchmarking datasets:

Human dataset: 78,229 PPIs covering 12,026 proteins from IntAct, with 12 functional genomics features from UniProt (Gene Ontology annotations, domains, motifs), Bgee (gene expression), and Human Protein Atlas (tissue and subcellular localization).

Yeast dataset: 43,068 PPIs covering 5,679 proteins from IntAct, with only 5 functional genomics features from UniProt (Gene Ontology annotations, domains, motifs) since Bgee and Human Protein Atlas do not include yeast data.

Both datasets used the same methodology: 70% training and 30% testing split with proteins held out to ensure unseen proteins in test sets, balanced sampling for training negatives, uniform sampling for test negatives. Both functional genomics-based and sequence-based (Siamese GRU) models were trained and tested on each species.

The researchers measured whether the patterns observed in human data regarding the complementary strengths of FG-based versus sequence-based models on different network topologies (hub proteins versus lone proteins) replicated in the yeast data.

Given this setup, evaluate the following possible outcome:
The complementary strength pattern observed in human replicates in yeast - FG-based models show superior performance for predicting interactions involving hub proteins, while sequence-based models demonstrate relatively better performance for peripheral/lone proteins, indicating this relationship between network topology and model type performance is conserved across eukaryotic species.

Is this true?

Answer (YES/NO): NO